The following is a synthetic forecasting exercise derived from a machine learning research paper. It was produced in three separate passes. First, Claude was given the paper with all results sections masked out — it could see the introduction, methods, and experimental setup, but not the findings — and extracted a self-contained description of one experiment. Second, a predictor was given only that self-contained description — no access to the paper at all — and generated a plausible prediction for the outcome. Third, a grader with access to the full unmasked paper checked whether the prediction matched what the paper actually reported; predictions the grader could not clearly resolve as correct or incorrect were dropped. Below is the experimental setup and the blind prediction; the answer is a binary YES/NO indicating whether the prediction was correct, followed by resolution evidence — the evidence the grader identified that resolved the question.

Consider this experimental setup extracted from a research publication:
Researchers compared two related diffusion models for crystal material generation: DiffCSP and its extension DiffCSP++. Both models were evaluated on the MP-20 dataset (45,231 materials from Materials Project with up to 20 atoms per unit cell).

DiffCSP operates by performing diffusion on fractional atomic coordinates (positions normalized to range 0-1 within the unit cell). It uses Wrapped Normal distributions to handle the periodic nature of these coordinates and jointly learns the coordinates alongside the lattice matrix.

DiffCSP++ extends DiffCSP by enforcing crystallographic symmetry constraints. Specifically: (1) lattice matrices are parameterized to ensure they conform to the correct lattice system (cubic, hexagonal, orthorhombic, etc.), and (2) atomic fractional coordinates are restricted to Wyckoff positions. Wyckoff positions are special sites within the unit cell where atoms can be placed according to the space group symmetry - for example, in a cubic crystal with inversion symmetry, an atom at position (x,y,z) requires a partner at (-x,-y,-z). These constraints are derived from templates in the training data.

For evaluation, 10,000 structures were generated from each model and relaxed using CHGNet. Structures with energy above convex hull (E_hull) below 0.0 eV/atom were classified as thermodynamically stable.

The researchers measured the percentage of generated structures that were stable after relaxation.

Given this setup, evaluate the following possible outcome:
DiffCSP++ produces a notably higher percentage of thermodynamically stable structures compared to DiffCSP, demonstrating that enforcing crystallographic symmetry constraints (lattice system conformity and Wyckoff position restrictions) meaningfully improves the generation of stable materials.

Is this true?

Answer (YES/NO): NO